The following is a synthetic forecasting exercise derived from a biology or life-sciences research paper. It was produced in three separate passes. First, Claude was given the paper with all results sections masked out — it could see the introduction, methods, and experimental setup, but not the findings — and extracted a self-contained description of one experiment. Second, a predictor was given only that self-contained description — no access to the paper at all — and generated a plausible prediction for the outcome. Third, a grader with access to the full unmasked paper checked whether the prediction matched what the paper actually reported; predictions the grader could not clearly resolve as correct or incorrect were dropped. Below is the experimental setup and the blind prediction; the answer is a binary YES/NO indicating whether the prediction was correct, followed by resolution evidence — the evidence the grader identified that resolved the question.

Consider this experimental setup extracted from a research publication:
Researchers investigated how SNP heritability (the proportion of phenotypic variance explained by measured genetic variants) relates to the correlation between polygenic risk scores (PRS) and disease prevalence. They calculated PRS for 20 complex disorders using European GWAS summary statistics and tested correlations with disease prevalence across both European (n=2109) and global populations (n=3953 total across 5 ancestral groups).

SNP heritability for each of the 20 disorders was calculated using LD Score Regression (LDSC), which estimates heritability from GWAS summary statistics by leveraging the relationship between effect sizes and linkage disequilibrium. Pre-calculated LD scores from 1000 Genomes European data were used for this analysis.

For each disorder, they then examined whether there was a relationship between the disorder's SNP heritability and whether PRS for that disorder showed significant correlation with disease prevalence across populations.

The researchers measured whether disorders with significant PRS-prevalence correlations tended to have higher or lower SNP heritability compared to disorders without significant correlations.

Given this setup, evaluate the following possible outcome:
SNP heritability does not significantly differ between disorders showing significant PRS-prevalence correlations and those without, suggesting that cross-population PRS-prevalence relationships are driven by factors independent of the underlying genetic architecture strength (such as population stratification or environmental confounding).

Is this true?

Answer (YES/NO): NO